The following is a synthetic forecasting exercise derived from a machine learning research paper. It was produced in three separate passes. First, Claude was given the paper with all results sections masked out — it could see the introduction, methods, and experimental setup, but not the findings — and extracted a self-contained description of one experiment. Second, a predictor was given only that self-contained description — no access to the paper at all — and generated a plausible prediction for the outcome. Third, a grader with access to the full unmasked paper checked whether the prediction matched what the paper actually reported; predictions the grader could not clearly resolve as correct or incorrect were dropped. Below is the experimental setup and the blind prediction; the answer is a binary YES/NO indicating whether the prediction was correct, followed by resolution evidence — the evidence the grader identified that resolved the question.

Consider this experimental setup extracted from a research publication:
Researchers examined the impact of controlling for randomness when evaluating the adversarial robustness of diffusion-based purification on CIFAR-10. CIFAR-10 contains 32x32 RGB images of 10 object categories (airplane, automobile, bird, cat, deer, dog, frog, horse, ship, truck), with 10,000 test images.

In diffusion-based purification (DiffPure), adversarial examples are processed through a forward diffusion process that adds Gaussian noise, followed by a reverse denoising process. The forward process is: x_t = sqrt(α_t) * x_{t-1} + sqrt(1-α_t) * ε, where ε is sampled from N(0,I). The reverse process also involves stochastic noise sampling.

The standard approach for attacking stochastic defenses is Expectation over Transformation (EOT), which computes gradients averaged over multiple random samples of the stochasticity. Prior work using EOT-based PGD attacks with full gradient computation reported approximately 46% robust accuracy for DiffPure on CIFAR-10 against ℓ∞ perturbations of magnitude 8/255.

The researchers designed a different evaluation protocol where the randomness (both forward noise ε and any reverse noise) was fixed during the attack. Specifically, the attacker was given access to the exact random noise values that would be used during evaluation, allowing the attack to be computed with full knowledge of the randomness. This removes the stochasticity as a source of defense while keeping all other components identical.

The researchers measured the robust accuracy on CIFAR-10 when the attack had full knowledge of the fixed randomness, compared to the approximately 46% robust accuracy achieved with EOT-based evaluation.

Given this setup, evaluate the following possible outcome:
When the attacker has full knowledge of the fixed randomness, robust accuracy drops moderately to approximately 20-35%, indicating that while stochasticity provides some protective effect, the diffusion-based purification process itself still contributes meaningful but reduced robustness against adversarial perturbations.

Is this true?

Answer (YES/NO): YES